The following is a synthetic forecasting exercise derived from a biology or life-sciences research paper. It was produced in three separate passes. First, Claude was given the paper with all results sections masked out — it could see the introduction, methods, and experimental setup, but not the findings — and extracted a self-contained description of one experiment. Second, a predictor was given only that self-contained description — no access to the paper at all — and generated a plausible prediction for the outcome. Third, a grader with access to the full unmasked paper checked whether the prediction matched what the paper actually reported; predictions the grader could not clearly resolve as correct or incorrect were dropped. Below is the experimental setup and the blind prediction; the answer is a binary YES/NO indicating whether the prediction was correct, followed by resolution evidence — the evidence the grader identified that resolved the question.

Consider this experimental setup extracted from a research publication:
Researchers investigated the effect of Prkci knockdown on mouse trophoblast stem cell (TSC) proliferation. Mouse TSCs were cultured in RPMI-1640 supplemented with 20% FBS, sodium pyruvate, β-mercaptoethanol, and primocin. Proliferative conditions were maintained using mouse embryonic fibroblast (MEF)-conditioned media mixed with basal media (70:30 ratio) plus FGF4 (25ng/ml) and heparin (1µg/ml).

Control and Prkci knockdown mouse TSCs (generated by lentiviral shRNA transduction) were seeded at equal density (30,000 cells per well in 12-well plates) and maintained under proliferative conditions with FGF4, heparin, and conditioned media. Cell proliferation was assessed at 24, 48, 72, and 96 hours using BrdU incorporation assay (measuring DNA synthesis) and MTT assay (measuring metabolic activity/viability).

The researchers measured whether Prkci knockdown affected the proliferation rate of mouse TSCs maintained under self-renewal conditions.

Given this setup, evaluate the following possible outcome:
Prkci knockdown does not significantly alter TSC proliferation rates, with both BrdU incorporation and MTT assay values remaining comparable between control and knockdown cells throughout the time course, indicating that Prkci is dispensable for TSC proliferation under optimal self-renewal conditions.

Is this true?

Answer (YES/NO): YES